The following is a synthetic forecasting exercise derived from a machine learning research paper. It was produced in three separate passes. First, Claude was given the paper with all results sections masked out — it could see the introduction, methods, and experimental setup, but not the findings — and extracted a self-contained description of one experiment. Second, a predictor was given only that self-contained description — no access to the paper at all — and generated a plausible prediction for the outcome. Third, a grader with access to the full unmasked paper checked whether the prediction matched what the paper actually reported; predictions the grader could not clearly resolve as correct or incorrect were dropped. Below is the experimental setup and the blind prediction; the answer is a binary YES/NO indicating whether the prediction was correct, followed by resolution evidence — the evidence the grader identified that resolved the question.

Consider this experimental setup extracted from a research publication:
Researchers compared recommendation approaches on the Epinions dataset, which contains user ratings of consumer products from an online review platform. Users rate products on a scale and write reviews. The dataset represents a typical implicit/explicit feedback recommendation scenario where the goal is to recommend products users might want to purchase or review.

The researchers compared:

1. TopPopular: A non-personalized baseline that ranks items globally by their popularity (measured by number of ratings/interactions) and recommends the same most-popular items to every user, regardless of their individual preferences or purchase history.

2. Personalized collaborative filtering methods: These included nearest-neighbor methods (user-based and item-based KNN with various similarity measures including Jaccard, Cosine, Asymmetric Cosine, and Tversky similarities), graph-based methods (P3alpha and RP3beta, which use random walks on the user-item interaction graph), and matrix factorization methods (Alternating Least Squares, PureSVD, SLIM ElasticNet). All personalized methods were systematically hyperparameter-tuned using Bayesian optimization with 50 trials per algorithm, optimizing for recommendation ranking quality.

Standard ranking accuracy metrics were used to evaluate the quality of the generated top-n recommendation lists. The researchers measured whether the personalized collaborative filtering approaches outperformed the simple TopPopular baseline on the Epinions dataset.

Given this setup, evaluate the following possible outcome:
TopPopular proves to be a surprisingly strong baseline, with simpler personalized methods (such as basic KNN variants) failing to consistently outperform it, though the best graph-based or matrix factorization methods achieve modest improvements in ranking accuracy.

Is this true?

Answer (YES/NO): NO